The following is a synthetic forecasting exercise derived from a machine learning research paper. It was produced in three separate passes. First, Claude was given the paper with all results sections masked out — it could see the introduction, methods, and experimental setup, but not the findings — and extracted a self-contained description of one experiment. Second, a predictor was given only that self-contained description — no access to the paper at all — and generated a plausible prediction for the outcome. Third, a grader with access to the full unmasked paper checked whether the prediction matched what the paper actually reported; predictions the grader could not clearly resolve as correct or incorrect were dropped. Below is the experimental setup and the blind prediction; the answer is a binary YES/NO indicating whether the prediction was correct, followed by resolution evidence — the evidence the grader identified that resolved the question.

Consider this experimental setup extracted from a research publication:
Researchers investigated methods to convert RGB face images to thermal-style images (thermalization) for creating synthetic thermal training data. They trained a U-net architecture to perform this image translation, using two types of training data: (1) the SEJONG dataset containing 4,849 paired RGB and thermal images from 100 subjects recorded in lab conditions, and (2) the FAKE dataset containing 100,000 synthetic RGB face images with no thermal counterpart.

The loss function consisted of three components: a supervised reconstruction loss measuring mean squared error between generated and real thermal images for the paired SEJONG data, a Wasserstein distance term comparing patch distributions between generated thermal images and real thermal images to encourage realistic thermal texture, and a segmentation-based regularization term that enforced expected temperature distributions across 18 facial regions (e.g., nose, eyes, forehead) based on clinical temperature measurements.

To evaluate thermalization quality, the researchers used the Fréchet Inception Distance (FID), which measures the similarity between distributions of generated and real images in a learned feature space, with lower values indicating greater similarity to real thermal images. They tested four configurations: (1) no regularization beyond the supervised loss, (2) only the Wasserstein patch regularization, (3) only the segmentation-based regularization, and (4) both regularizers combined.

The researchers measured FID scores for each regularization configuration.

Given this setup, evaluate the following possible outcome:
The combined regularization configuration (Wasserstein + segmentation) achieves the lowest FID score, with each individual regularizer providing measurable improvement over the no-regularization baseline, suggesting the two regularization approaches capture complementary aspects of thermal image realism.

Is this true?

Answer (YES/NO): YES